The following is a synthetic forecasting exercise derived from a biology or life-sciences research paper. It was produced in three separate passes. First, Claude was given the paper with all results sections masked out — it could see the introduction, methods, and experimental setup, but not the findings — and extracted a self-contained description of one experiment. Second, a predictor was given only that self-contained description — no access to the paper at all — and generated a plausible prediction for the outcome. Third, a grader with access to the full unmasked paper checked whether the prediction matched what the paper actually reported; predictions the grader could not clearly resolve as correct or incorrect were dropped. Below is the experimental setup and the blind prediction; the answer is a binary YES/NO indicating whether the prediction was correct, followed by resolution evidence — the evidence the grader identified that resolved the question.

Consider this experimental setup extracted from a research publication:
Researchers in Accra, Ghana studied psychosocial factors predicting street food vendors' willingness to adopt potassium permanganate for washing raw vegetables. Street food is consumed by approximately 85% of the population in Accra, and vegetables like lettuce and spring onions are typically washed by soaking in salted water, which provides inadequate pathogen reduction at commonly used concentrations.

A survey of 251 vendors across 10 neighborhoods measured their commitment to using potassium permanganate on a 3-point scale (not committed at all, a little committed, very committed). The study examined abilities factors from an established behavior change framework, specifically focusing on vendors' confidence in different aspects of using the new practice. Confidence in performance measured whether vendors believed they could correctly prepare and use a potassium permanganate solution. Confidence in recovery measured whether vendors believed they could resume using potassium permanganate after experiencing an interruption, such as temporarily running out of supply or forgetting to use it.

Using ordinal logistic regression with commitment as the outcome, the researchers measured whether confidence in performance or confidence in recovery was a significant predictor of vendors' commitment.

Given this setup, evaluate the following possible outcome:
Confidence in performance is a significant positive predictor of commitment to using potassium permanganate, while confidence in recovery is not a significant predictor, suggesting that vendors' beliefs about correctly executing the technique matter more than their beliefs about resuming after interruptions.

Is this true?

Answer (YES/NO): NO